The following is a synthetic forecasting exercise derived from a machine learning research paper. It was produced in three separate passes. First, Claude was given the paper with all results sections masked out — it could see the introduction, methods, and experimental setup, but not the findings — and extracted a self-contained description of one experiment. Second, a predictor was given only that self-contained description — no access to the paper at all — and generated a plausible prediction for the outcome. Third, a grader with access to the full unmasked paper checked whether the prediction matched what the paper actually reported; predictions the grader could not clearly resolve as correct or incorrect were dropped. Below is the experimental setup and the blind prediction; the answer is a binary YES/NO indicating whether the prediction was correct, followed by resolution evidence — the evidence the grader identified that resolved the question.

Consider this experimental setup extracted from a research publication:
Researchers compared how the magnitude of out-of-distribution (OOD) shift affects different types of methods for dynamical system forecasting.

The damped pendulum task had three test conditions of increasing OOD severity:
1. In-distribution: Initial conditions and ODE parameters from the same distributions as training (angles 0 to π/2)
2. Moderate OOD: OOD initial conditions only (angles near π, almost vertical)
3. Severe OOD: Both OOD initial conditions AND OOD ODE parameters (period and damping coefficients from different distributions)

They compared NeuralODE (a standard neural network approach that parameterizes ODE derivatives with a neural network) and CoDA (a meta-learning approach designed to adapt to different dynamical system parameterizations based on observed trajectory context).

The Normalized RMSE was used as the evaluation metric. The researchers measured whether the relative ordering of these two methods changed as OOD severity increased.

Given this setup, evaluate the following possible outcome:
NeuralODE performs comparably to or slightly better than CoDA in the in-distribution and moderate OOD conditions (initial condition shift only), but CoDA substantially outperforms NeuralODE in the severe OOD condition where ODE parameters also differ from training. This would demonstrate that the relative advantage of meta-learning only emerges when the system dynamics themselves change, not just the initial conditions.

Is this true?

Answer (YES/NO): NO